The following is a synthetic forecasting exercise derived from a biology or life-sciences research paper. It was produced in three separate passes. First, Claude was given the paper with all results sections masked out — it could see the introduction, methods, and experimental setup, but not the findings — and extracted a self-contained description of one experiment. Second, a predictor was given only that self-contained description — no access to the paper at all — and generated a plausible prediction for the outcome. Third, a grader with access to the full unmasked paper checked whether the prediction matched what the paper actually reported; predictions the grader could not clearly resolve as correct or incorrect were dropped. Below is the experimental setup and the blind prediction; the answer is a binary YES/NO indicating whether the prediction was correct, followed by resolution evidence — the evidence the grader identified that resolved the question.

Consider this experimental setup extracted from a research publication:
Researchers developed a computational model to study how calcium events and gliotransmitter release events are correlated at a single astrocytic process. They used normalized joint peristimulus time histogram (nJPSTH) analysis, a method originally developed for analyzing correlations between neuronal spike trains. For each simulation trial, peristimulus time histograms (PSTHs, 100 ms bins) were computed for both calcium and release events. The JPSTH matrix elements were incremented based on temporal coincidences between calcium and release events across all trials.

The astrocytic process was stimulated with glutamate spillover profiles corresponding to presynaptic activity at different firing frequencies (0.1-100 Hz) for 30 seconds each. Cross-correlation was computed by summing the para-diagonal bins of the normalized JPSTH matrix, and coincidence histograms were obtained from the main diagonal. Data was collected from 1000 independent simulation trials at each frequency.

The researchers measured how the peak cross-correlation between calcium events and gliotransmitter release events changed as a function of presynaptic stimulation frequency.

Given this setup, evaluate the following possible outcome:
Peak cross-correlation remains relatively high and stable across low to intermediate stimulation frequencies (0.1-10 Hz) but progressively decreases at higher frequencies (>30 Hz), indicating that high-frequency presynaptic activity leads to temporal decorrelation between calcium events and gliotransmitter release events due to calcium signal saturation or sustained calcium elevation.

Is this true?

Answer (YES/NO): NO